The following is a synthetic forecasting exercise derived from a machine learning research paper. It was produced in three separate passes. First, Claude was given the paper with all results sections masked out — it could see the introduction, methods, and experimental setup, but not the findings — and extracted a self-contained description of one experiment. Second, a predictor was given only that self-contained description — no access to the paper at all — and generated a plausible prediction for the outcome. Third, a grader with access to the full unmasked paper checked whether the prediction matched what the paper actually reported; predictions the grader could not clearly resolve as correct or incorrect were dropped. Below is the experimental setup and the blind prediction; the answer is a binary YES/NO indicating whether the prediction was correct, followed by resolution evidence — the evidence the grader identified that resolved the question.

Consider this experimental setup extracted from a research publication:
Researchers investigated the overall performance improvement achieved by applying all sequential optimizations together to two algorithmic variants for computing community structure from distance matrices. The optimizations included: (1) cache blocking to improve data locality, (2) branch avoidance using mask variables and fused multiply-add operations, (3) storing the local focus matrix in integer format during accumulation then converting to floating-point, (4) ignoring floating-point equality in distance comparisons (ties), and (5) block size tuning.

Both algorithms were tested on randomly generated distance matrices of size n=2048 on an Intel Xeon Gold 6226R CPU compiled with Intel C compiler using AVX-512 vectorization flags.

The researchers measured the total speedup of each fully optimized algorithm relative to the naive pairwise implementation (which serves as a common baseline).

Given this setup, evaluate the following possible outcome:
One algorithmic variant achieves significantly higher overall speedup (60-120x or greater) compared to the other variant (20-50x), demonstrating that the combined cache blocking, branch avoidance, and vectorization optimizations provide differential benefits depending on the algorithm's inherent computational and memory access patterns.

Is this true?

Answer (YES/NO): NO